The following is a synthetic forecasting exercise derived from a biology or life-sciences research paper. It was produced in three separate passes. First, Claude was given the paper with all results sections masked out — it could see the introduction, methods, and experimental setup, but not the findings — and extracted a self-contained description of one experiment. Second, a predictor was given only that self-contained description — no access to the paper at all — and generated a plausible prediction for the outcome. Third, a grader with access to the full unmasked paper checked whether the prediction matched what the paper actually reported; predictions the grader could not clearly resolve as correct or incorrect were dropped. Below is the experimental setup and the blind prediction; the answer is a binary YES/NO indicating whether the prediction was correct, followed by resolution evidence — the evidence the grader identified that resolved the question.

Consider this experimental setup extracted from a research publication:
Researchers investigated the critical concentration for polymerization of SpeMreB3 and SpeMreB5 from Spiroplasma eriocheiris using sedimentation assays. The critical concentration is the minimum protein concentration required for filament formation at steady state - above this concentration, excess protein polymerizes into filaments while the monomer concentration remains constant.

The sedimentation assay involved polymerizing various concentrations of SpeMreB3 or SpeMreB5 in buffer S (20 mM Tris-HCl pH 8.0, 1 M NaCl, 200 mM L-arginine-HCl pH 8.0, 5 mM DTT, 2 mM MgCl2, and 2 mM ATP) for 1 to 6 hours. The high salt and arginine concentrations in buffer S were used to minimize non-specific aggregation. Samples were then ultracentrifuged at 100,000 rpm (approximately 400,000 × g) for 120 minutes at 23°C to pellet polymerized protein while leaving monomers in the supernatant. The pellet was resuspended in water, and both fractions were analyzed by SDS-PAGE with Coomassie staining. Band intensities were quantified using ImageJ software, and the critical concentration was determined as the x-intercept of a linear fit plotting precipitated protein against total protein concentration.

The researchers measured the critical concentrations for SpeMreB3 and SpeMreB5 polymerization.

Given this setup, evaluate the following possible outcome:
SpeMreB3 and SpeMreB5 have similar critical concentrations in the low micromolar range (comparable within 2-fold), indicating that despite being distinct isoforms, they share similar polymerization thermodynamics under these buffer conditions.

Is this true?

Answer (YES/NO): NO